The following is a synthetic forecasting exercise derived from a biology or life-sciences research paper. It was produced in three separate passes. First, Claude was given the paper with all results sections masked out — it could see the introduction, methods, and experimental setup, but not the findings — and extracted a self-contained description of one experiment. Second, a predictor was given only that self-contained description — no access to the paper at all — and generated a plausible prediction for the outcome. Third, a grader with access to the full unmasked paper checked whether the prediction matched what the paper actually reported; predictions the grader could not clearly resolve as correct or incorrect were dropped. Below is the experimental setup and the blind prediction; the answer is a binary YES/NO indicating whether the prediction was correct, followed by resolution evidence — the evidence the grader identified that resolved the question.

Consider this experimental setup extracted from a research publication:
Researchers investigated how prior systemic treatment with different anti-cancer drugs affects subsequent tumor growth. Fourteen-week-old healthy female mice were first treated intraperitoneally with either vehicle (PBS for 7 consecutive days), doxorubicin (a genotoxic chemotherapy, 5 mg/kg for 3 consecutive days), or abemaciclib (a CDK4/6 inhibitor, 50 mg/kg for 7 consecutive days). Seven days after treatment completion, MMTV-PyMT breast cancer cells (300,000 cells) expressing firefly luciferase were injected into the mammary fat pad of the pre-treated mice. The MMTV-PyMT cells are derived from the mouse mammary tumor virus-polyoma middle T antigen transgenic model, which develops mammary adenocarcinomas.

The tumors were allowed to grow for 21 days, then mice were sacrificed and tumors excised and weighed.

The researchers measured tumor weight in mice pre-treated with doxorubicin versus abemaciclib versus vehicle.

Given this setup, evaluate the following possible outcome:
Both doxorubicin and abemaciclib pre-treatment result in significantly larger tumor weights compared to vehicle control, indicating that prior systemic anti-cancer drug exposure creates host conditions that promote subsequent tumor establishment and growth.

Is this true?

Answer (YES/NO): NO